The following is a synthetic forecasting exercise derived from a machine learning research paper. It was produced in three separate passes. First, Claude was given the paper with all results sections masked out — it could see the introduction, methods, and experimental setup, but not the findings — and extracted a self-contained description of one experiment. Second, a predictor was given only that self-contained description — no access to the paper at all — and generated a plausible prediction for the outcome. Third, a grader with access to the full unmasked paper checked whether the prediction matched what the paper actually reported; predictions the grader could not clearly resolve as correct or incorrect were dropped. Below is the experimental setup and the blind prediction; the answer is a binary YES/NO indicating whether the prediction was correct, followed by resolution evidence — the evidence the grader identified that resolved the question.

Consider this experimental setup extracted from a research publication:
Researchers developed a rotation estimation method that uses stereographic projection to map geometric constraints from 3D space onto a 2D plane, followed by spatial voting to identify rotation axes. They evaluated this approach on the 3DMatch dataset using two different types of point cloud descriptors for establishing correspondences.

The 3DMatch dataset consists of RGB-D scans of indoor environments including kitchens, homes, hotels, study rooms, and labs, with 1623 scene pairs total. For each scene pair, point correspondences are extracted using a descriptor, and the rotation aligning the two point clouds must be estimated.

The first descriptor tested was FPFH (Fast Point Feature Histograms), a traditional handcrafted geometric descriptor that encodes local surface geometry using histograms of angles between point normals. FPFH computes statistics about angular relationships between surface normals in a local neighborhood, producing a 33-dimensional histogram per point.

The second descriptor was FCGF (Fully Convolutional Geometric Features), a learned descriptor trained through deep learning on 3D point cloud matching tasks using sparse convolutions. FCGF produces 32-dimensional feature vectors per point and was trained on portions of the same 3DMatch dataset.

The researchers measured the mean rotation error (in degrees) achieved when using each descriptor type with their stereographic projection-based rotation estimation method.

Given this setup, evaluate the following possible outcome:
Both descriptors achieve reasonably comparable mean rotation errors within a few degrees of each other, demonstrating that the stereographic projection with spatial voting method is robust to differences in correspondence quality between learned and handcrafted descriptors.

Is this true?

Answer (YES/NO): YES